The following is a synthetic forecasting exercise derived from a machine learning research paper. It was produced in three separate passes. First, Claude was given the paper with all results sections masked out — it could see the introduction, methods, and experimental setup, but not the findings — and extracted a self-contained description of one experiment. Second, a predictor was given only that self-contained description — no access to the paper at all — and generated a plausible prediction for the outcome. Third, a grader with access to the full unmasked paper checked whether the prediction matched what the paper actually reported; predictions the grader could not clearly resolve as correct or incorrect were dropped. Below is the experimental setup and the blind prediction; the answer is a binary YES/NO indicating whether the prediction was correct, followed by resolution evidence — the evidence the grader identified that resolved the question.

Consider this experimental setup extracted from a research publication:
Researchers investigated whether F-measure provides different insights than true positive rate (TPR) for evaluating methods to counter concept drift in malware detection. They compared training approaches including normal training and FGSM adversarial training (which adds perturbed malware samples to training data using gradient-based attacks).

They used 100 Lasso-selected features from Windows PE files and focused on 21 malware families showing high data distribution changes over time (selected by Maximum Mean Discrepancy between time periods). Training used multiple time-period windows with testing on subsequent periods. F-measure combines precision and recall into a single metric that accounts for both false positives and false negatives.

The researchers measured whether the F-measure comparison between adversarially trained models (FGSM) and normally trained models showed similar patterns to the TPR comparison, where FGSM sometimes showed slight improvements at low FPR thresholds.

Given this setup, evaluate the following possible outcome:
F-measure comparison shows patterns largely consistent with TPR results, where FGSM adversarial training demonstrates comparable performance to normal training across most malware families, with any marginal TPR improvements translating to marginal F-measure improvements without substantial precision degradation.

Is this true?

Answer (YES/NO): NO